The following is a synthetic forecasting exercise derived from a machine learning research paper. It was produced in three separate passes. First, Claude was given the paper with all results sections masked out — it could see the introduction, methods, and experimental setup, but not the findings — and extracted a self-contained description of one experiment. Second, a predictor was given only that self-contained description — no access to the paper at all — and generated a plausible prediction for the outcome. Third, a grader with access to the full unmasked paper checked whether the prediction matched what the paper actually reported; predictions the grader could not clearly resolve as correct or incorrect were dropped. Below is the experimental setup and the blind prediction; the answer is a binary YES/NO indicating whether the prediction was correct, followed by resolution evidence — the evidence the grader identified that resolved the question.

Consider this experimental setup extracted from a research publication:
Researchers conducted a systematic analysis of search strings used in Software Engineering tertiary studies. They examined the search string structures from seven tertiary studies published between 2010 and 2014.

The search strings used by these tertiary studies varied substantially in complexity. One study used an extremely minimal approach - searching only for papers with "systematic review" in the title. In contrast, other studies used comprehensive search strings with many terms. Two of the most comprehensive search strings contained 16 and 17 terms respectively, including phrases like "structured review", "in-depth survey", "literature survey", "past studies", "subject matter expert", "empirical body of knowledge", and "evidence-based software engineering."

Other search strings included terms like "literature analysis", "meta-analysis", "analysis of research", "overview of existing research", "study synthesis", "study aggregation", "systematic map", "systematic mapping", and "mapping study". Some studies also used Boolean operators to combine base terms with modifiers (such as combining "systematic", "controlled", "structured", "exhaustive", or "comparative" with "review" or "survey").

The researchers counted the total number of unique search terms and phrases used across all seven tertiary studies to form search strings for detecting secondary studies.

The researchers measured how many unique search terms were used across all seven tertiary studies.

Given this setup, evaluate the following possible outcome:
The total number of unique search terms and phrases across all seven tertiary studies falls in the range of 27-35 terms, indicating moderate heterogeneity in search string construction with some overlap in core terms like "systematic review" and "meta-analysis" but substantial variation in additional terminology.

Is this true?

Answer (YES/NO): NO